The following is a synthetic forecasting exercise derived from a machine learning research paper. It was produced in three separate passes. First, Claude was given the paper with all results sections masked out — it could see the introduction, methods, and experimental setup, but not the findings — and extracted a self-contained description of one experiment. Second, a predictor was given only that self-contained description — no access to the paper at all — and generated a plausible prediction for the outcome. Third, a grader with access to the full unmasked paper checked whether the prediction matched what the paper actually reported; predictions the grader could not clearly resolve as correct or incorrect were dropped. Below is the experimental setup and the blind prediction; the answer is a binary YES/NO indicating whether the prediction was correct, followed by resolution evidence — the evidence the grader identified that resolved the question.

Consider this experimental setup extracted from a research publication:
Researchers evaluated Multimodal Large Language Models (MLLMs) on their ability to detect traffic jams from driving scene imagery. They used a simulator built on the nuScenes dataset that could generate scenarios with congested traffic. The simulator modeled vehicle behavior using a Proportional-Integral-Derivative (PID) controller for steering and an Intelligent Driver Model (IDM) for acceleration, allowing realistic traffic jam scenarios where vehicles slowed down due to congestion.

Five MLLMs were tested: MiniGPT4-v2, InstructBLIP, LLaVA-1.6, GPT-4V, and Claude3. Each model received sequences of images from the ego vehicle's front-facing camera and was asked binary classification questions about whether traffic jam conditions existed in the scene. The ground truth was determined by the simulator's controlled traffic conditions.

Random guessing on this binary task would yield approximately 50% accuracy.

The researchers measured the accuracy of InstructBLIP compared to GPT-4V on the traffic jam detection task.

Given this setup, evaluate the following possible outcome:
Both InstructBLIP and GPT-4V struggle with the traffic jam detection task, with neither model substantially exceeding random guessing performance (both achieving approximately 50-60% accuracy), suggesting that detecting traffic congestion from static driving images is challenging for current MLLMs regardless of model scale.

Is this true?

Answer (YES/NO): NO